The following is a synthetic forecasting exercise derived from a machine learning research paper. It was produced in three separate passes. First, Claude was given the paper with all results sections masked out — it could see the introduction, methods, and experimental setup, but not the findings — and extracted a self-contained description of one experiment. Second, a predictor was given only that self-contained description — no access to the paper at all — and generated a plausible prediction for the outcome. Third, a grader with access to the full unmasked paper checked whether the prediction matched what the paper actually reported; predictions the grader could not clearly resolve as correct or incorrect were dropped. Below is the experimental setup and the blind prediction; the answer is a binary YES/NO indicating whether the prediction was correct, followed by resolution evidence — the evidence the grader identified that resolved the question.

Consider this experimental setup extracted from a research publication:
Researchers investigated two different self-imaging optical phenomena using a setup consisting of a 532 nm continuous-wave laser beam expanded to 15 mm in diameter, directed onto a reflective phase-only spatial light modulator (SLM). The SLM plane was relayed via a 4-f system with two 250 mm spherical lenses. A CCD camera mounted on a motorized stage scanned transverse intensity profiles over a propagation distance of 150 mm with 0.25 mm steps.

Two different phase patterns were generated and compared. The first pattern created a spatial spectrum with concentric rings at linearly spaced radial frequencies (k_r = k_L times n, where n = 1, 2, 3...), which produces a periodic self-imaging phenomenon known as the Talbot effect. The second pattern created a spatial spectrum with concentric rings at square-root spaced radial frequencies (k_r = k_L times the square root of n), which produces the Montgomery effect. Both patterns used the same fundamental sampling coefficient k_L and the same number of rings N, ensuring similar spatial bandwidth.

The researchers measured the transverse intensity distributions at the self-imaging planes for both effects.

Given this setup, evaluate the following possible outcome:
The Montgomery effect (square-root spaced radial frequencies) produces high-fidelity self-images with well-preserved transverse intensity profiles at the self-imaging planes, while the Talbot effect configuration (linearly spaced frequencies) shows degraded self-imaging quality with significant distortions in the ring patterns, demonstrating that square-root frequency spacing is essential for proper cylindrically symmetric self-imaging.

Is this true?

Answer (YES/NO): NO